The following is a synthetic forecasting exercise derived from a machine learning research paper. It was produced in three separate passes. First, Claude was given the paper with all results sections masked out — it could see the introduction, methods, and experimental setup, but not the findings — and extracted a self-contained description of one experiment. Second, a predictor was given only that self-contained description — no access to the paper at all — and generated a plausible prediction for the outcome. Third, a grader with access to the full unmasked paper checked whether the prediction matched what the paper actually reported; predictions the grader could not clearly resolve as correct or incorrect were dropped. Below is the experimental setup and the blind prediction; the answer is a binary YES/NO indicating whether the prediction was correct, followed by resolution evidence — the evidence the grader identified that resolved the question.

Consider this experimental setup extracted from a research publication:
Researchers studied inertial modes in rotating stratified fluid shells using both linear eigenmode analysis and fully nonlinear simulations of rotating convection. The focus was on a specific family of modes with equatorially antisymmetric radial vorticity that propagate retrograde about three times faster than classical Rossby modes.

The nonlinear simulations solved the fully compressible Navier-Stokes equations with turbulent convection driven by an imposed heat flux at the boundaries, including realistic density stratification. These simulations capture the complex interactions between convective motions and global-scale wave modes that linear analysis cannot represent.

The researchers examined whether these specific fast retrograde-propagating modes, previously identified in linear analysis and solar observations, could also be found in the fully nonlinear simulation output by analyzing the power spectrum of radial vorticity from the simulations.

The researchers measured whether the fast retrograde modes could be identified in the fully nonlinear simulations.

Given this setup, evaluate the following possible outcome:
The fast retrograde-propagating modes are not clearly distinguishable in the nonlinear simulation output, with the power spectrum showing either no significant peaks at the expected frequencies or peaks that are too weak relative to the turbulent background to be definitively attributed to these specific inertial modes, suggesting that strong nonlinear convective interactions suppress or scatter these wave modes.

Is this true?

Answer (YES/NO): NO